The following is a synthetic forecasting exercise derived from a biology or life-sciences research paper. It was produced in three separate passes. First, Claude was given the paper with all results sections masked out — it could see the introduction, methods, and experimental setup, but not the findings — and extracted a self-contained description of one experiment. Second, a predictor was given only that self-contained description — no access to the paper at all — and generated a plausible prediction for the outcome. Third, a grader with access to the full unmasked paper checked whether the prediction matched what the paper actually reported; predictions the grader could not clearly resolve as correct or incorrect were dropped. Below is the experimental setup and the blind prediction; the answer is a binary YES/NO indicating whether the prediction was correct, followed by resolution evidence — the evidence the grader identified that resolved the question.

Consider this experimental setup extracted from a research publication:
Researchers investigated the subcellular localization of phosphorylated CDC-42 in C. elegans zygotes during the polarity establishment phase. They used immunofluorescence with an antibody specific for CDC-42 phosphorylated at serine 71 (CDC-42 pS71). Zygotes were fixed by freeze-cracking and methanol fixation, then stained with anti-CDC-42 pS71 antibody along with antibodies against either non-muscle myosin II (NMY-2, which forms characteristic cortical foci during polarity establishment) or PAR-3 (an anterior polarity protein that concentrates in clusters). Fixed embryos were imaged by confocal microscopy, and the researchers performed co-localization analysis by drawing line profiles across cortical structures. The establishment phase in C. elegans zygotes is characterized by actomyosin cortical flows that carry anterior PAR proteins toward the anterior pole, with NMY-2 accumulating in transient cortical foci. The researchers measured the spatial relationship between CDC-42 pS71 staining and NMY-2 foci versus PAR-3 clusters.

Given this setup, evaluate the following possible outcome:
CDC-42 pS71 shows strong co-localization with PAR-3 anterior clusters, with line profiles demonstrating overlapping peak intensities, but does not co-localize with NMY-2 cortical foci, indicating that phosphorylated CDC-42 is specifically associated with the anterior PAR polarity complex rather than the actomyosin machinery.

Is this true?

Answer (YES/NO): NO